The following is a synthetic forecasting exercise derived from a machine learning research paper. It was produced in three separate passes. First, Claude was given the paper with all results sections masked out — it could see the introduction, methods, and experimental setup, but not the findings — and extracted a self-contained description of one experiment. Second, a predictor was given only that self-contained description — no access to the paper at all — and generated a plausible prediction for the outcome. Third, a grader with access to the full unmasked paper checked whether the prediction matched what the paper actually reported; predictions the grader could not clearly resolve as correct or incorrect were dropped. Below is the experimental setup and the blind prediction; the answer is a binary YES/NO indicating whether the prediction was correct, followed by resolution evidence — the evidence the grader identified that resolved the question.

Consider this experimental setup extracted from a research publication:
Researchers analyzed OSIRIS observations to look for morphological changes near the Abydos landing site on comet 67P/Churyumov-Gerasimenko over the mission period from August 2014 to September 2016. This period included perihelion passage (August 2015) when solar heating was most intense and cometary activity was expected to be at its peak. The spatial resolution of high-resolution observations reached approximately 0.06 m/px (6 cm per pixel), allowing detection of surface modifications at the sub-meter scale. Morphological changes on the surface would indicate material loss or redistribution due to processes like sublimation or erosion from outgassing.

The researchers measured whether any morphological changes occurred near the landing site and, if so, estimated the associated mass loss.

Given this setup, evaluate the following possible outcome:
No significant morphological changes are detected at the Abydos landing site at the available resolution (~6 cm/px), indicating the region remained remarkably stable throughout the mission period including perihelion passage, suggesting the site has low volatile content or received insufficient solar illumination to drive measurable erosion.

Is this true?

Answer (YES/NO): NO